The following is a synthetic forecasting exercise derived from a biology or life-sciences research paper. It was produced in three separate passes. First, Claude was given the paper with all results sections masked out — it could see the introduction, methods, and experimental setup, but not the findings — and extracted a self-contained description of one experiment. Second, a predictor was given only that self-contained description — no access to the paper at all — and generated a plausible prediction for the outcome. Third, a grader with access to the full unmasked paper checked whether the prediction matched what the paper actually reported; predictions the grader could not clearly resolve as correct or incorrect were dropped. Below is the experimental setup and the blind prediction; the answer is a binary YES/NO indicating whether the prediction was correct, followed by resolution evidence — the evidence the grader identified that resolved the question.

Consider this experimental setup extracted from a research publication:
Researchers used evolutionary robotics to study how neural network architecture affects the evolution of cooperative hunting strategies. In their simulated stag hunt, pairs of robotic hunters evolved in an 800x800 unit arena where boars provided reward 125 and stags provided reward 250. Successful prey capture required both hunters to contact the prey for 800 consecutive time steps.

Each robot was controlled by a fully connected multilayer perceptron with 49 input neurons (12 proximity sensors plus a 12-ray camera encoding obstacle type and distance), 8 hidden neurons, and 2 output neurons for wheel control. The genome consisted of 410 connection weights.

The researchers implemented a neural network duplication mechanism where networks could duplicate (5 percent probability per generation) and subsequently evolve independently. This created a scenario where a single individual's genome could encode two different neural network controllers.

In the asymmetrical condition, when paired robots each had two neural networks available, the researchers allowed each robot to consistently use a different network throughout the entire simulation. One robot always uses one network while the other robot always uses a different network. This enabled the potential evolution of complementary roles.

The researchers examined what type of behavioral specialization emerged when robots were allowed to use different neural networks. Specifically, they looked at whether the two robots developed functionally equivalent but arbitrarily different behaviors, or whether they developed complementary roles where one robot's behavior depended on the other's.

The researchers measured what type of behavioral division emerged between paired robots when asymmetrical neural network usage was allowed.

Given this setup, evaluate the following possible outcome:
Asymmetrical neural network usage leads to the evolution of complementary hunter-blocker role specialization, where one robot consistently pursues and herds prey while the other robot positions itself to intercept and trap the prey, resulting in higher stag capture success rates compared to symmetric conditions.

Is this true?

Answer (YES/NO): NO